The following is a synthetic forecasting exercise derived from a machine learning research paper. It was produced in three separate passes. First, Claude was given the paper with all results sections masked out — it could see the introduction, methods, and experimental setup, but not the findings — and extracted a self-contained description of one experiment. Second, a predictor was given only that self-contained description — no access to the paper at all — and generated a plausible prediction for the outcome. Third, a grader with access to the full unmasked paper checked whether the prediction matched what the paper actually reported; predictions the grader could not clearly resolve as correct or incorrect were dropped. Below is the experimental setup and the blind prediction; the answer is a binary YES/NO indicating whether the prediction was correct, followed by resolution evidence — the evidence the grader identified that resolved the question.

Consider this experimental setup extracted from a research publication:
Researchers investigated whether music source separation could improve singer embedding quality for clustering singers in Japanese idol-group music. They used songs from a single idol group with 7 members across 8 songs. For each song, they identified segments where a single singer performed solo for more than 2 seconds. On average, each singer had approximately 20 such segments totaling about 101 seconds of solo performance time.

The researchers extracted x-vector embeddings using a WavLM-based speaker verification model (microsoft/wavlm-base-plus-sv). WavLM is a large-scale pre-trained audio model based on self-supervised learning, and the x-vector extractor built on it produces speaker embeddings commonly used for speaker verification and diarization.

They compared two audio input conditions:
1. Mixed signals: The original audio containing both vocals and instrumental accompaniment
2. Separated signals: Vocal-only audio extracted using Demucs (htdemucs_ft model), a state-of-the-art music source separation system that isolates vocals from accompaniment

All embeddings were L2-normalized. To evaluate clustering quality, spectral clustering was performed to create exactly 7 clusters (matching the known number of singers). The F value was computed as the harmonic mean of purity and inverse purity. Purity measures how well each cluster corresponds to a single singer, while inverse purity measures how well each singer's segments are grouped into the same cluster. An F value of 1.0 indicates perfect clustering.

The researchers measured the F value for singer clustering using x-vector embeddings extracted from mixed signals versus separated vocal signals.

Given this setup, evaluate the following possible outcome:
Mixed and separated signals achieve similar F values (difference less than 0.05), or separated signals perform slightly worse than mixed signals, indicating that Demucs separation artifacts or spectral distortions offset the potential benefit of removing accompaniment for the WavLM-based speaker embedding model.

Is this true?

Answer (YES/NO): NO